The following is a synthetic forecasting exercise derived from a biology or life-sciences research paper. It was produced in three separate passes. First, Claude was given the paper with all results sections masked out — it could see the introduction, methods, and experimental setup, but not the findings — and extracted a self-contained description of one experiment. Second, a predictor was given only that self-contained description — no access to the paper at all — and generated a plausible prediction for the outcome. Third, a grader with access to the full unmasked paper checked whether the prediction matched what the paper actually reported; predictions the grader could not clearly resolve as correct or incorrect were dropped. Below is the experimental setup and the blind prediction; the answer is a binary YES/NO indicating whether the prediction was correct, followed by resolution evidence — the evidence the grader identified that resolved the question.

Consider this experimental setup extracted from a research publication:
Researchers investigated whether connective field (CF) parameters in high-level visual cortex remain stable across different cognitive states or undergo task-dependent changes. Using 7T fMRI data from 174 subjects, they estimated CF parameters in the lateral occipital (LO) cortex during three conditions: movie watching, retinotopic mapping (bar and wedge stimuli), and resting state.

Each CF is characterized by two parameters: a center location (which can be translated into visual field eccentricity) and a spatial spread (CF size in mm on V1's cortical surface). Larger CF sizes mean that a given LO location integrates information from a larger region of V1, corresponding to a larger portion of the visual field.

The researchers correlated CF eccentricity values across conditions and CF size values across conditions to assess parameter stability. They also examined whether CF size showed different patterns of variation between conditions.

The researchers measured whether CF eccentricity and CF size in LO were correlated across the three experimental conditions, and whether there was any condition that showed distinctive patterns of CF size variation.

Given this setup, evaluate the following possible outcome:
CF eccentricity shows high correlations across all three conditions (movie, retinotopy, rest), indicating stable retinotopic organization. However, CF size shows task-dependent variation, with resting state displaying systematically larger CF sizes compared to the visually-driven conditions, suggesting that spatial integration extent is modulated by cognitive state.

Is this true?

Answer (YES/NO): NO